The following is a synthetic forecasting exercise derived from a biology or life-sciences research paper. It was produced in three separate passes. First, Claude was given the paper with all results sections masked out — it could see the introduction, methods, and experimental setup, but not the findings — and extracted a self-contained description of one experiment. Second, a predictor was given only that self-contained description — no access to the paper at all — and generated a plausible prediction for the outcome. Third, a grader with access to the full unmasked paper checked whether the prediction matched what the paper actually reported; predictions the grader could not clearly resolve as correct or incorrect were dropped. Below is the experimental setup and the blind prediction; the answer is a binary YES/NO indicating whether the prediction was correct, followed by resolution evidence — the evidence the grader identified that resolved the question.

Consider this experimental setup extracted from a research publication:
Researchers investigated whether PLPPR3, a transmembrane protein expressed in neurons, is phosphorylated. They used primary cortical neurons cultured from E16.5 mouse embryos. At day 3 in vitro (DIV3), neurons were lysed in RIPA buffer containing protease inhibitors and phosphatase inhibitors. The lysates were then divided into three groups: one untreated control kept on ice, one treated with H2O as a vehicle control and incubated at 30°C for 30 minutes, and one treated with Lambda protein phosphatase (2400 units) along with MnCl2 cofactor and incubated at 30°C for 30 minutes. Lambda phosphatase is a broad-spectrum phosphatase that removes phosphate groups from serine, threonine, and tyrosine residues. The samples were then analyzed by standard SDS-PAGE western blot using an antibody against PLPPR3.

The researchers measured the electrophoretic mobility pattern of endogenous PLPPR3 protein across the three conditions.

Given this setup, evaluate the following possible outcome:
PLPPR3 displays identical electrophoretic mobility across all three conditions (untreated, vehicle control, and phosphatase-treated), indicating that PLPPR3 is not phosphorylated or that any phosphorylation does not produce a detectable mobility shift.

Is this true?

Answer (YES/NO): NO